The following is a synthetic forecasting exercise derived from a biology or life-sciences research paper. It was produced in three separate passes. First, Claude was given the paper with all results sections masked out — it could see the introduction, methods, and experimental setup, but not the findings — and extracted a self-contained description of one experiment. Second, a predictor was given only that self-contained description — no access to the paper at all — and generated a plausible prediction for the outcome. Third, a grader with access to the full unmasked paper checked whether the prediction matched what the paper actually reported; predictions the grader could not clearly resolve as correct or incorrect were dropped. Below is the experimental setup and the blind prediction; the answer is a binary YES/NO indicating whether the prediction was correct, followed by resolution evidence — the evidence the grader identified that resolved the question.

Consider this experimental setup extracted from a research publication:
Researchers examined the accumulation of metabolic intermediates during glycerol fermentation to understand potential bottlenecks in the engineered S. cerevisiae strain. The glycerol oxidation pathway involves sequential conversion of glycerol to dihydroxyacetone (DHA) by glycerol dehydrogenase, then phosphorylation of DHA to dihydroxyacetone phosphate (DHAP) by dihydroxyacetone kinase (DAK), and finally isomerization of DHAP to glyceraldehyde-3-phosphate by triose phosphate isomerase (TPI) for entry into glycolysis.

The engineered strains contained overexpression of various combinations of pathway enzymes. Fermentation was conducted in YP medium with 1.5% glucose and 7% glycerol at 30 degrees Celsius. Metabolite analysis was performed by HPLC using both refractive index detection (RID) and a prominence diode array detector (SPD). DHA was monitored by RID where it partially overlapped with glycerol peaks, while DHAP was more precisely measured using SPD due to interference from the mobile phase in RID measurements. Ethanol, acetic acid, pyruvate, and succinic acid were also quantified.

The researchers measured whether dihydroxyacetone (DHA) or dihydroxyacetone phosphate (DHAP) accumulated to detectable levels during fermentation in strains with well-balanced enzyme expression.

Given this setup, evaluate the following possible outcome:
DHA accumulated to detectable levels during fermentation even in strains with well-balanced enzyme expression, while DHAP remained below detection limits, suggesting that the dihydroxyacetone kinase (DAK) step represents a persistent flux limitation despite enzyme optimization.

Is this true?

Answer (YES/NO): NO